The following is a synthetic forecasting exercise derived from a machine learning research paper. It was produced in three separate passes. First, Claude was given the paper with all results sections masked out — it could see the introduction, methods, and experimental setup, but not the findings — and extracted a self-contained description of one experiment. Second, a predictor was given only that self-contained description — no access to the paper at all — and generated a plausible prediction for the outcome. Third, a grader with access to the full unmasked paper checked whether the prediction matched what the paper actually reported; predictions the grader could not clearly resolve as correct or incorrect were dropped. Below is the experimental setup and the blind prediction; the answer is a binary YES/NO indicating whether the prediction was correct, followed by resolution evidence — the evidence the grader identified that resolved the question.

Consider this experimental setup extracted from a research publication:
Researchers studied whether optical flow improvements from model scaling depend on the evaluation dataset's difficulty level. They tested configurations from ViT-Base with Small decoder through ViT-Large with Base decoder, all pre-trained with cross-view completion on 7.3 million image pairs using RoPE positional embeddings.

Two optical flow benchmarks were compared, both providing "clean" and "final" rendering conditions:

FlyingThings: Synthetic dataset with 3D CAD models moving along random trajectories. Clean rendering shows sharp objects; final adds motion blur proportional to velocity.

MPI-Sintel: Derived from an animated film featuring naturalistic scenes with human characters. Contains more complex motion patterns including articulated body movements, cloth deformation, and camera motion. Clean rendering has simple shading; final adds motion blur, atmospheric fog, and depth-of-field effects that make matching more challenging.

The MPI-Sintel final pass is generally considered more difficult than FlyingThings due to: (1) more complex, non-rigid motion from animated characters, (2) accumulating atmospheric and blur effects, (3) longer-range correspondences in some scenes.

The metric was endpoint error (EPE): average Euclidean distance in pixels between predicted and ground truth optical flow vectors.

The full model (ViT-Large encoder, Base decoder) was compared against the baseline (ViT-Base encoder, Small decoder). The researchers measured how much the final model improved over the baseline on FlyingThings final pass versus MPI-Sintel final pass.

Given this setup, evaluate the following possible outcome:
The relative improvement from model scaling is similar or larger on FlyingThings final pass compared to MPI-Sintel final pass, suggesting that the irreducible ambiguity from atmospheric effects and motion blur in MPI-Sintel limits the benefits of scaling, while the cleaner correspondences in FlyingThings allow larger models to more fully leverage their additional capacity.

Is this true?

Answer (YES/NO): YES